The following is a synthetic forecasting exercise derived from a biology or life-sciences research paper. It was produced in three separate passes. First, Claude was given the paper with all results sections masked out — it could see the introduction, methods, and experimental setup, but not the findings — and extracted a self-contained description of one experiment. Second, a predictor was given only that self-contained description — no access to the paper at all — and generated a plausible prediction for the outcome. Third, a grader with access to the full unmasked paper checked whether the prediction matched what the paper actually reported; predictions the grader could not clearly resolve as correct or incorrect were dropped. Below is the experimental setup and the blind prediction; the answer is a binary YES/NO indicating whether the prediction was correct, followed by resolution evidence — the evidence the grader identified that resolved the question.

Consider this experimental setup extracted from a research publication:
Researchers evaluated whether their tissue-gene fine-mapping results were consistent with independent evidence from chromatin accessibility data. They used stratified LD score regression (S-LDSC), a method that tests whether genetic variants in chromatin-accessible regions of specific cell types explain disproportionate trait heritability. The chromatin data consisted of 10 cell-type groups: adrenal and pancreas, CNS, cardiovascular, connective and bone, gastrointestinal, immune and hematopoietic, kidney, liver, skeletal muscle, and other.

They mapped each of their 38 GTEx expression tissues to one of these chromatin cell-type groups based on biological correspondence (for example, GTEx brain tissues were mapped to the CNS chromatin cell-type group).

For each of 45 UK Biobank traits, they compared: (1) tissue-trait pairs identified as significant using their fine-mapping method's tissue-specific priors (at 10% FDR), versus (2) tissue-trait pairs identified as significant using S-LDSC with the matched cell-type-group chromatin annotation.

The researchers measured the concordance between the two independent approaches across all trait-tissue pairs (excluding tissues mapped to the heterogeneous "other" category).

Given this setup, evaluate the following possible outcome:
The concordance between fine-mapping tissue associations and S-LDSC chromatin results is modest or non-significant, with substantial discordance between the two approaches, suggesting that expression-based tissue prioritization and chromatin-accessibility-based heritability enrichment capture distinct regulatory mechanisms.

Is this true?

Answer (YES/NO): NO